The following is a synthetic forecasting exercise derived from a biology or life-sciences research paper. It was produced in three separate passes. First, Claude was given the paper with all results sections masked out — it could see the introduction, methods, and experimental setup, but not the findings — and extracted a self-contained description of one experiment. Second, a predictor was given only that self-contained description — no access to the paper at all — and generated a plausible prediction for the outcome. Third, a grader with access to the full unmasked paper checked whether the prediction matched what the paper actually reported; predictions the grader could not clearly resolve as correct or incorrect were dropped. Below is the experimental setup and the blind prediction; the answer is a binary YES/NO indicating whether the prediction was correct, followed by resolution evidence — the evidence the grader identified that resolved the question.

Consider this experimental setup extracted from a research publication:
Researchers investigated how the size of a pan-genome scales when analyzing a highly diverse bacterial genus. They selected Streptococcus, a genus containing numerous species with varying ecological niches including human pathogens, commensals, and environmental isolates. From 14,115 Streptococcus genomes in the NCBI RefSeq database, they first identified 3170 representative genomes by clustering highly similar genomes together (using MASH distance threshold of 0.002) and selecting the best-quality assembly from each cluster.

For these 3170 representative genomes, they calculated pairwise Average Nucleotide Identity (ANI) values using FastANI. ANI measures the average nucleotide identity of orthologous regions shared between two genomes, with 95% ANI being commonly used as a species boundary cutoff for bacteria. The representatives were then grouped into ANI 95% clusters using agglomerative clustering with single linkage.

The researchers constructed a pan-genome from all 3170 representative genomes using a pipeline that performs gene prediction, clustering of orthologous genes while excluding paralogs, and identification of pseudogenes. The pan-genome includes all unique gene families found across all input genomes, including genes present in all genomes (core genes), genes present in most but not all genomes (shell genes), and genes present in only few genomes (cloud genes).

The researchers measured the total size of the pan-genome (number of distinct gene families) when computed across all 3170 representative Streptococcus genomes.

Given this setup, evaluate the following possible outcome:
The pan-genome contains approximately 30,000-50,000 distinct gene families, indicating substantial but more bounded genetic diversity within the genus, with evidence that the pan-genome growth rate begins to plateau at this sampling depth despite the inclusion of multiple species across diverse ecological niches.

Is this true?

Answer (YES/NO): NO